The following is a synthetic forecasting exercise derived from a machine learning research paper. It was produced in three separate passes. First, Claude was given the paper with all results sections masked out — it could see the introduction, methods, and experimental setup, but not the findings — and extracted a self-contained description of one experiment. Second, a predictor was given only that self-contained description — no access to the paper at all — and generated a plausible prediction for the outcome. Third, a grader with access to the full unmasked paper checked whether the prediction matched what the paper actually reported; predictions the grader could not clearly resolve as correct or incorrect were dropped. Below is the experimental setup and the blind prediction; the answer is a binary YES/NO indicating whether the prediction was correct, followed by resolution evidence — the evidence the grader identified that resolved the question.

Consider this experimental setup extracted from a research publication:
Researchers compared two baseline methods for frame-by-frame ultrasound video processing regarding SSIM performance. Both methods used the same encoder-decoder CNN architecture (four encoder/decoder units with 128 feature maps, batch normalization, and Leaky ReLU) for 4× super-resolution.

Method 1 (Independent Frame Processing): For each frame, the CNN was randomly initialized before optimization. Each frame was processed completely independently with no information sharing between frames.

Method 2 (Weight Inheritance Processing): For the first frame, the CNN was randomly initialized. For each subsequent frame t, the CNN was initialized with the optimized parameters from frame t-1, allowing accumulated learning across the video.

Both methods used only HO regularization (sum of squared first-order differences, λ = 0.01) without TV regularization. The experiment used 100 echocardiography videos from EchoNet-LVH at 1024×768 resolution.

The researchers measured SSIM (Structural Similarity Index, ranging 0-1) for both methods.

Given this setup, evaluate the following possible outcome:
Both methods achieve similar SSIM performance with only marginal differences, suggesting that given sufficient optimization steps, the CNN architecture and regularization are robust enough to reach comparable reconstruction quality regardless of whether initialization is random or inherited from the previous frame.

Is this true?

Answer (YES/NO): YES